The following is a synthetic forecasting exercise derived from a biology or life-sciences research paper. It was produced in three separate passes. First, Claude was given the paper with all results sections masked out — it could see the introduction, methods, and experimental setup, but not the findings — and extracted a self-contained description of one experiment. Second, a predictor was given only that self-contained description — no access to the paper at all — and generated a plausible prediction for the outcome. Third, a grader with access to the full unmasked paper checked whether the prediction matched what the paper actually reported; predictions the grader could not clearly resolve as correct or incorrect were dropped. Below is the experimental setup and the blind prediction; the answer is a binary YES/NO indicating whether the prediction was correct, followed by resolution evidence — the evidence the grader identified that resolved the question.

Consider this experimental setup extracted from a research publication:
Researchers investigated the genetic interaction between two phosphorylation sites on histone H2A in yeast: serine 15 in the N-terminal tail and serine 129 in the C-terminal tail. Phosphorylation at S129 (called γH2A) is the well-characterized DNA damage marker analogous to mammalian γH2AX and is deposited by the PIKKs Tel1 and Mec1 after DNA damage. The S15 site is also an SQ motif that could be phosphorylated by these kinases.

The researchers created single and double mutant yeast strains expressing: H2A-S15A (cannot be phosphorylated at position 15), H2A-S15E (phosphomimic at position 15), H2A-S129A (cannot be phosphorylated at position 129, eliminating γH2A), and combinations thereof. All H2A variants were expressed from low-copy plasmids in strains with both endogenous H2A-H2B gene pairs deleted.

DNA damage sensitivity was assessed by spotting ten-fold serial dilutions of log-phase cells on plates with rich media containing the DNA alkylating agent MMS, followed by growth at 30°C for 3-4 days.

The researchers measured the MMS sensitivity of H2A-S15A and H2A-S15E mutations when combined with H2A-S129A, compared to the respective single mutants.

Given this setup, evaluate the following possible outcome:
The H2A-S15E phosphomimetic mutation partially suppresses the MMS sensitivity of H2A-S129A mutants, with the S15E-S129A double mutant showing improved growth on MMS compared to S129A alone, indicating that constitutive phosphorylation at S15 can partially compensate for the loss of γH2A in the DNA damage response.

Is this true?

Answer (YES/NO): NO